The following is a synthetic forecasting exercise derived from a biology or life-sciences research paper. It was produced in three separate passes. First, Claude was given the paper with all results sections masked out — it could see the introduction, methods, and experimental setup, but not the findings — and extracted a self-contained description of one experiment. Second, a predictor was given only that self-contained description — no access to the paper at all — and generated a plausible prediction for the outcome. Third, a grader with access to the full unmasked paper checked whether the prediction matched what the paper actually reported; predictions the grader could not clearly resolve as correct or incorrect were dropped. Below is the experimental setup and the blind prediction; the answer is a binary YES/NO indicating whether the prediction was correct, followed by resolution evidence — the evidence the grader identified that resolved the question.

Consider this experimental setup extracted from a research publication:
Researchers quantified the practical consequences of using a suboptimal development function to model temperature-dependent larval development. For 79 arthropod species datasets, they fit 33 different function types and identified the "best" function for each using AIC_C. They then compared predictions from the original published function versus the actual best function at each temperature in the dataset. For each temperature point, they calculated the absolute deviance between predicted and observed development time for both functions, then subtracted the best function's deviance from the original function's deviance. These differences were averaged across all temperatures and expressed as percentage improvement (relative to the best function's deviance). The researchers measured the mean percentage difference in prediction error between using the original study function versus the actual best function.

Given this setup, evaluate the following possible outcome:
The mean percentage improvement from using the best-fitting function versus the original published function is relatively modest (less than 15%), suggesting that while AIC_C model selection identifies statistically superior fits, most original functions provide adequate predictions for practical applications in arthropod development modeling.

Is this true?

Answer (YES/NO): NO